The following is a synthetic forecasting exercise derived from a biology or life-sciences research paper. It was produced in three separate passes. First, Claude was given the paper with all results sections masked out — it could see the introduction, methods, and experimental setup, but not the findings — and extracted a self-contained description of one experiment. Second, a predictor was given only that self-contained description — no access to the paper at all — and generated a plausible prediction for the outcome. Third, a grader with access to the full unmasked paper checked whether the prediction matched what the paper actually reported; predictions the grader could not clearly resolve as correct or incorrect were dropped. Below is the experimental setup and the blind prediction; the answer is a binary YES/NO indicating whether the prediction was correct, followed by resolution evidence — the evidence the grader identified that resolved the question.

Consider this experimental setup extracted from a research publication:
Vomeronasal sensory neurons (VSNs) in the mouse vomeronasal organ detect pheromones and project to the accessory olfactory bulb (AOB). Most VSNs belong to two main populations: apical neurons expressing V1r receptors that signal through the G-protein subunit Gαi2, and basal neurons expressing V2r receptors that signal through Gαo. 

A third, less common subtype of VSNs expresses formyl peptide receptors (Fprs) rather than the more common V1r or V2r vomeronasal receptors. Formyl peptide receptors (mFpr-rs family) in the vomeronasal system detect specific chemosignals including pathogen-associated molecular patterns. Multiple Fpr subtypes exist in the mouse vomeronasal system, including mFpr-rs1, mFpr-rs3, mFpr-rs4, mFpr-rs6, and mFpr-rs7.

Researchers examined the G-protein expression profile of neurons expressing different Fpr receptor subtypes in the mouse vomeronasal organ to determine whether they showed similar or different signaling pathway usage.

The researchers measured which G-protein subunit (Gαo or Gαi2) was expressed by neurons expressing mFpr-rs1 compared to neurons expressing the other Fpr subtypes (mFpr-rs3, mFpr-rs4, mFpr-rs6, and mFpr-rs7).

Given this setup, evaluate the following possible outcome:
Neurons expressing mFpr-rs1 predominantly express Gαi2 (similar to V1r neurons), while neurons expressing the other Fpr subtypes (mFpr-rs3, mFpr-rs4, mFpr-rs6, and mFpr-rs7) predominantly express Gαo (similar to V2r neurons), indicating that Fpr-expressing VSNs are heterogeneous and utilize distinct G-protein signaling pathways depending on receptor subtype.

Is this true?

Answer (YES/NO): NO